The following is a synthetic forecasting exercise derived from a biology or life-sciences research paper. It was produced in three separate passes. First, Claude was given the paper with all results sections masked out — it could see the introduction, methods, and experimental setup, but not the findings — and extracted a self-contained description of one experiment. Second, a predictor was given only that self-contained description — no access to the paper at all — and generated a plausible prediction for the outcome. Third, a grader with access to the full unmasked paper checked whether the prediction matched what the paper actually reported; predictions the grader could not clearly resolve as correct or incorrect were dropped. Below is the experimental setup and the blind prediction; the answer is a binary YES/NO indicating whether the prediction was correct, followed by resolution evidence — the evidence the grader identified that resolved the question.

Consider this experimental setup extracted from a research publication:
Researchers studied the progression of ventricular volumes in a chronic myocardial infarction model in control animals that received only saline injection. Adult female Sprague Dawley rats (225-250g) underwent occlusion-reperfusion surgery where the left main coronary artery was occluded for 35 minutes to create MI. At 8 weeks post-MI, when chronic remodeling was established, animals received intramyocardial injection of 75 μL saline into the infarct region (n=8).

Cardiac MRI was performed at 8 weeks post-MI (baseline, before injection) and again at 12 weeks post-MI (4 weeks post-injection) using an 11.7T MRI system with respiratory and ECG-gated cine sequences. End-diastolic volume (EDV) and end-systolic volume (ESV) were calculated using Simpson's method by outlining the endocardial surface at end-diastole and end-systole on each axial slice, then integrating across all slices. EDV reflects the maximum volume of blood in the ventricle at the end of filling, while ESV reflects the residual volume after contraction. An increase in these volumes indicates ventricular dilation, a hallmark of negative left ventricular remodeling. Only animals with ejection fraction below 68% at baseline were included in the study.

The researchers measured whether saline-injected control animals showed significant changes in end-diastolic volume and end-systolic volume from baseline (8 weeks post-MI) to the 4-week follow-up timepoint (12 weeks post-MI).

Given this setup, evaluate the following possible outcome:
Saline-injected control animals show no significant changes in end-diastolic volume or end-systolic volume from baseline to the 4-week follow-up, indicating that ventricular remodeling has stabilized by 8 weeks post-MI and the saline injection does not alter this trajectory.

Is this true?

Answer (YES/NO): NO